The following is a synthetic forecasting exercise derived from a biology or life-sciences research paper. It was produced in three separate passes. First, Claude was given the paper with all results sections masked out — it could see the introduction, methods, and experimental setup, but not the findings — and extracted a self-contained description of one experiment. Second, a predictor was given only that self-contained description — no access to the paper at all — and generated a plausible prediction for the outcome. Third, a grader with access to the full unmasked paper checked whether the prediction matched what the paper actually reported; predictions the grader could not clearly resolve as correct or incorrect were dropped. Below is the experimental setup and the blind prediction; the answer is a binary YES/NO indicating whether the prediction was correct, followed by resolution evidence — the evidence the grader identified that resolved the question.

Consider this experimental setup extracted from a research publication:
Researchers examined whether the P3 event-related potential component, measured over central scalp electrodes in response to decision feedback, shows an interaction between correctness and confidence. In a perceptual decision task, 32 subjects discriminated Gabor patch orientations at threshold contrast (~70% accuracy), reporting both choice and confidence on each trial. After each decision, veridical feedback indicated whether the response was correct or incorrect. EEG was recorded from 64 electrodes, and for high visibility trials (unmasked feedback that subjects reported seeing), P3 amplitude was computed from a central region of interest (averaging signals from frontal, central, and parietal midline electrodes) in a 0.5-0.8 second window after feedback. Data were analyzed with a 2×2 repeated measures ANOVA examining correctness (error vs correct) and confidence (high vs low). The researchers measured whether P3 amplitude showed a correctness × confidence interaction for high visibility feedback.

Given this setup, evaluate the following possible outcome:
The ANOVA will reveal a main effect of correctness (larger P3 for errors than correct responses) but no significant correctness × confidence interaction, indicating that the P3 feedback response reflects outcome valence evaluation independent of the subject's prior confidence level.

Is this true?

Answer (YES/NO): NO